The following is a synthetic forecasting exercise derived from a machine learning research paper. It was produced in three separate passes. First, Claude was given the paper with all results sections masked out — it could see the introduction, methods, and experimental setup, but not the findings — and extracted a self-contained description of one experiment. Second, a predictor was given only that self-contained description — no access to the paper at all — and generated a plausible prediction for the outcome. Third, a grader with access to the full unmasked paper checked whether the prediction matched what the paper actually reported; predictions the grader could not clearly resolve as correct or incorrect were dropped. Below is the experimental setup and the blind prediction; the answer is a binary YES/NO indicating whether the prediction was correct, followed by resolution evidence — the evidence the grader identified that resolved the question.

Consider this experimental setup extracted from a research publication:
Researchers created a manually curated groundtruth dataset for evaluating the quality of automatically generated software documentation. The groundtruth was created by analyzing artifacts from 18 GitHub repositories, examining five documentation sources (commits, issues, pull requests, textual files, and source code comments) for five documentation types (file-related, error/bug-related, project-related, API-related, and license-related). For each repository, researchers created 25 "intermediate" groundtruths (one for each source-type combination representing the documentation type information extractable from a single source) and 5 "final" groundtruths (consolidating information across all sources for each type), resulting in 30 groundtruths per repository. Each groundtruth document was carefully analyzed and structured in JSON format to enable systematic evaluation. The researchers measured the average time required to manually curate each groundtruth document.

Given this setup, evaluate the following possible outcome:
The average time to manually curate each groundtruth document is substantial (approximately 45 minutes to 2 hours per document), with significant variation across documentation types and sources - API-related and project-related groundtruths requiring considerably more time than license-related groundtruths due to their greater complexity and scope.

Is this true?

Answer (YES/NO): NO